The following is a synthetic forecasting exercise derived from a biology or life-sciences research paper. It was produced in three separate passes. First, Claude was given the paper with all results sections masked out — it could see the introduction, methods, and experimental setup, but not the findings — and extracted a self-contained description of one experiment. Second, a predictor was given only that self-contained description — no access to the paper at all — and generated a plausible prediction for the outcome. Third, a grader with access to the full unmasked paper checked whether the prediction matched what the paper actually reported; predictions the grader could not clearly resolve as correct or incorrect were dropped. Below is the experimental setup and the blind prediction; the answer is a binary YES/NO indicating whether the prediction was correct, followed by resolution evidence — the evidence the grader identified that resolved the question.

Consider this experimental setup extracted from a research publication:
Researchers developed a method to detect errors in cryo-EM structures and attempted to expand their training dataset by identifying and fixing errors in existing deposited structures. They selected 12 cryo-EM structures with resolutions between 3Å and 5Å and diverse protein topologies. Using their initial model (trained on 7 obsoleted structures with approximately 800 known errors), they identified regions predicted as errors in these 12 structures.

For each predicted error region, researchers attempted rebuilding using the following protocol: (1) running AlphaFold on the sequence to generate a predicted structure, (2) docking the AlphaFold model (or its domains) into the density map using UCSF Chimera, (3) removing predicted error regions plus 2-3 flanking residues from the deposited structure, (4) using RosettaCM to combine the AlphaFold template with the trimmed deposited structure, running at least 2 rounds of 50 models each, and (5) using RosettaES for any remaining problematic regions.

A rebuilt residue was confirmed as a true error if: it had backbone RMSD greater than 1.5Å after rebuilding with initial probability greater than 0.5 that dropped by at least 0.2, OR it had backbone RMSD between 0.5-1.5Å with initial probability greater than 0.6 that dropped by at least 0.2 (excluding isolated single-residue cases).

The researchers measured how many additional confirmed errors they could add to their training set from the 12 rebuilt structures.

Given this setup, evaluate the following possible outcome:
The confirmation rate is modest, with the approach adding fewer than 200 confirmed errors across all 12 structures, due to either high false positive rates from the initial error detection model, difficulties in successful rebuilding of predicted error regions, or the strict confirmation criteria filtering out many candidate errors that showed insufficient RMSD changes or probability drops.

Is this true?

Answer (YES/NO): NO